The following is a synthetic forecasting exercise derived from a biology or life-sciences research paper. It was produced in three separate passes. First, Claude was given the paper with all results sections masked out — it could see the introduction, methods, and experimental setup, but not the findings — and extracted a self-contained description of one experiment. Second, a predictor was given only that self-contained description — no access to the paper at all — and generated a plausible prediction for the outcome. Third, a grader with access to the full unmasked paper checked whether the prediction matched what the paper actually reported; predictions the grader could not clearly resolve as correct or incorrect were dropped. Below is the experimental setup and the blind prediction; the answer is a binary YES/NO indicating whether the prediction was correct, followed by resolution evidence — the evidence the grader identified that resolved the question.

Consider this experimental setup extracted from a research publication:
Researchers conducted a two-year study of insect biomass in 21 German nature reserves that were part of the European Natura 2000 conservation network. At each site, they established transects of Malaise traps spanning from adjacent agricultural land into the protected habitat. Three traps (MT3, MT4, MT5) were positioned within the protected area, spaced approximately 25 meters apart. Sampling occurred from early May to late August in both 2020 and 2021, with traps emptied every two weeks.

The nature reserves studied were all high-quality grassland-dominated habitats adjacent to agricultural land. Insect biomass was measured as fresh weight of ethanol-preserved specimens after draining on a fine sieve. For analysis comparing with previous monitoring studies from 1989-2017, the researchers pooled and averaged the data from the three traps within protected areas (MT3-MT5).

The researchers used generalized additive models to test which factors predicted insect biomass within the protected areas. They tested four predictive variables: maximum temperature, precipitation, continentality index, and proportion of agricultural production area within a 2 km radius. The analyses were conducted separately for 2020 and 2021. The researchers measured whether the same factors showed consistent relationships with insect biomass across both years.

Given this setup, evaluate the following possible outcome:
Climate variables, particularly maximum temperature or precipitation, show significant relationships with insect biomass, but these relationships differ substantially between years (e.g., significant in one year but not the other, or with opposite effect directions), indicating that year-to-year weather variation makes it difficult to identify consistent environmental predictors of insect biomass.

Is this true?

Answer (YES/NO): NO